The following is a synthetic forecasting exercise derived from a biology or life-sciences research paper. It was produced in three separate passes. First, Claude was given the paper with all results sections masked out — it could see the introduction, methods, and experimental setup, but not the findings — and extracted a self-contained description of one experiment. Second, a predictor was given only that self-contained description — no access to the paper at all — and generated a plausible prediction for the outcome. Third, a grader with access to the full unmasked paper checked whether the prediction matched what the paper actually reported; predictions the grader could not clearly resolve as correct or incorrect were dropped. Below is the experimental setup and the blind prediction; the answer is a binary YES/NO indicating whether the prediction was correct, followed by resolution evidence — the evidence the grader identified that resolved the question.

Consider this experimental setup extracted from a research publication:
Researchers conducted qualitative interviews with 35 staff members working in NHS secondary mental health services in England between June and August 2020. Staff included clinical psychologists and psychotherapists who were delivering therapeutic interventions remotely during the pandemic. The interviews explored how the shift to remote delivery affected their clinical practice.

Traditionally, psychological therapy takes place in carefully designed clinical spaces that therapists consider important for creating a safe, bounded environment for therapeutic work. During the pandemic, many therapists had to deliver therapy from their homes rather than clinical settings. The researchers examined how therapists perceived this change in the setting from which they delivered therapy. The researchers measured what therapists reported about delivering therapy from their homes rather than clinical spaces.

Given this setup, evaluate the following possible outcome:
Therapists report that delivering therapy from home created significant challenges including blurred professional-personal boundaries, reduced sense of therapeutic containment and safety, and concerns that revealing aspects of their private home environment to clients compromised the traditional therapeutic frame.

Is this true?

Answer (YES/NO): NO